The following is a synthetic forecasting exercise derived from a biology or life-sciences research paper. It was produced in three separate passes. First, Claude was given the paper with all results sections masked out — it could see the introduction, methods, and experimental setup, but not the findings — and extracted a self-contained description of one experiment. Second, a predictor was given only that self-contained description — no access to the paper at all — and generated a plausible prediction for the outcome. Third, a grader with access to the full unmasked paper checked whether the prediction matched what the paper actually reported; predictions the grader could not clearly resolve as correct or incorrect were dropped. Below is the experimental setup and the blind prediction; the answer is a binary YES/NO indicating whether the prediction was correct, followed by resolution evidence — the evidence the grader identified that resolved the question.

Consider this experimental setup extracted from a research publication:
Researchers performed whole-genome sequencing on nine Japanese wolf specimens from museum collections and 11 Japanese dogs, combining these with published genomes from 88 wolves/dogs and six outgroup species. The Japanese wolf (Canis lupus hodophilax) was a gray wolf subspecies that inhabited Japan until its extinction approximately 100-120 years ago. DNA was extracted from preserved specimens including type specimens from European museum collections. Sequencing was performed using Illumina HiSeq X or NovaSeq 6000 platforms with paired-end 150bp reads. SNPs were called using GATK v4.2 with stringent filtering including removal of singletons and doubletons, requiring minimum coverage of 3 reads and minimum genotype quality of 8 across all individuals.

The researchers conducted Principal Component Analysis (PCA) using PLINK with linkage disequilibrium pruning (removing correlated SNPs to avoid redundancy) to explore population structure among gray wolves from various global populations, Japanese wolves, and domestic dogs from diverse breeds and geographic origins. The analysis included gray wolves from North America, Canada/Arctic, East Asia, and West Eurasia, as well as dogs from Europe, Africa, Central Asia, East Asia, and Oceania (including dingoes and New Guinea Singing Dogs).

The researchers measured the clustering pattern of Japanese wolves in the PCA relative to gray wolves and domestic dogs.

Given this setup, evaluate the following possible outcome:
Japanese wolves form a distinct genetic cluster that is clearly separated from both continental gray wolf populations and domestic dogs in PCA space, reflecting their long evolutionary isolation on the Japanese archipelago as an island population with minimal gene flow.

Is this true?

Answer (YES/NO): YES